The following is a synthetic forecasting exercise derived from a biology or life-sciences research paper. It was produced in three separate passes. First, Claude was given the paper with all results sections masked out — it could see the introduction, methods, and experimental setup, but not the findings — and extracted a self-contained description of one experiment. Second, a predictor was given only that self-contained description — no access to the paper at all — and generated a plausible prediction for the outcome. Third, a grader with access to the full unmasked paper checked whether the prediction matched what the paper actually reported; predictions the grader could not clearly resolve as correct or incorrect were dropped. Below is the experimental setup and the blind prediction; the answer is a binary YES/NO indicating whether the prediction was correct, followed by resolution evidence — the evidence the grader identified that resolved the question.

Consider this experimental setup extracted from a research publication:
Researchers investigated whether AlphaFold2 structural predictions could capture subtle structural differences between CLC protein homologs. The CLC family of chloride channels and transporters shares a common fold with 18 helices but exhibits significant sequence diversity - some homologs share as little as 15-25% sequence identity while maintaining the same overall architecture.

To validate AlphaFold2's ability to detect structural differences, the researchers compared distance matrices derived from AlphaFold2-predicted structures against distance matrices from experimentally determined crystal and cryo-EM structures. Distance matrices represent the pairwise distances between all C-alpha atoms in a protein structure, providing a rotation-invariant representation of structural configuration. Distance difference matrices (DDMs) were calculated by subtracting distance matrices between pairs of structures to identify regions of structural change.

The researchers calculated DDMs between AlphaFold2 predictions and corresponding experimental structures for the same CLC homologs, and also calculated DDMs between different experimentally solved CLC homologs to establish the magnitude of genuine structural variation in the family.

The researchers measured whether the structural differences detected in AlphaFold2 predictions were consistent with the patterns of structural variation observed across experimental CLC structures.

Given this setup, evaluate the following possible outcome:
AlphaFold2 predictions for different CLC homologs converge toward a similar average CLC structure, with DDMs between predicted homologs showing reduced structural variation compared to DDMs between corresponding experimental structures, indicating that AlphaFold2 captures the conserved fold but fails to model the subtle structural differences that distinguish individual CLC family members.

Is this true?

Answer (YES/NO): NO